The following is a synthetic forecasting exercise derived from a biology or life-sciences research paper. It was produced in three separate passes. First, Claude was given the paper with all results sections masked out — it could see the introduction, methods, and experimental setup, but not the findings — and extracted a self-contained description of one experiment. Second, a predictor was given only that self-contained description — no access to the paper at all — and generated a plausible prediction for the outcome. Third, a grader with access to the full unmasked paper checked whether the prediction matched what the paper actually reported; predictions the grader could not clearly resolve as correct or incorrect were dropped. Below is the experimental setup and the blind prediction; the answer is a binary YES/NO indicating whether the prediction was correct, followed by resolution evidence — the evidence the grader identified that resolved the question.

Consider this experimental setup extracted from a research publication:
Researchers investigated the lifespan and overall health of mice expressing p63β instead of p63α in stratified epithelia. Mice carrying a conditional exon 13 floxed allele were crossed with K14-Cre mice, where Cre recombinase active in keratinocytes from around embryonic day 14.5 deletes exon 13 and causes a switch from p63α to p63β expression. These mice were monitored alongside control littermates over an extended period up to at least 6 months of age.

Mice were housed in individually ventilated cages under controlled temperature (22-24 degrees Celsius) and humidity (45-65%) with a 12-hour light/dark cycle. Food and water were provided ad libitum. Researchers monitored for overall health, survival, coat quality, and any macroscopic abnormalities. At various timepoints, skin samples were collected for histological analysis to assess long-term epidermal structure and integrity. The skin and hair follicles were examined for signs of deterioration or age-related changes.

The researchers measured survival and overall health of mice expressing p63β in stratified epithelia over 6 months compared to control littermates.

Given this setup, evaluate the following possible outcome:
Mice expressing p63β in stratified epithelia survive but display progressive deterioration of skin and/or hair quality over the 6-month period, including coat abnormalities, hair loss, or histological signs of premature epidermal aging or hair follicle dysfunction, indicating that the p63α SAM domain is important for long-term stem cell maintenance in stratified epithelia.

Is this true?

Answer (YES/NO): NO